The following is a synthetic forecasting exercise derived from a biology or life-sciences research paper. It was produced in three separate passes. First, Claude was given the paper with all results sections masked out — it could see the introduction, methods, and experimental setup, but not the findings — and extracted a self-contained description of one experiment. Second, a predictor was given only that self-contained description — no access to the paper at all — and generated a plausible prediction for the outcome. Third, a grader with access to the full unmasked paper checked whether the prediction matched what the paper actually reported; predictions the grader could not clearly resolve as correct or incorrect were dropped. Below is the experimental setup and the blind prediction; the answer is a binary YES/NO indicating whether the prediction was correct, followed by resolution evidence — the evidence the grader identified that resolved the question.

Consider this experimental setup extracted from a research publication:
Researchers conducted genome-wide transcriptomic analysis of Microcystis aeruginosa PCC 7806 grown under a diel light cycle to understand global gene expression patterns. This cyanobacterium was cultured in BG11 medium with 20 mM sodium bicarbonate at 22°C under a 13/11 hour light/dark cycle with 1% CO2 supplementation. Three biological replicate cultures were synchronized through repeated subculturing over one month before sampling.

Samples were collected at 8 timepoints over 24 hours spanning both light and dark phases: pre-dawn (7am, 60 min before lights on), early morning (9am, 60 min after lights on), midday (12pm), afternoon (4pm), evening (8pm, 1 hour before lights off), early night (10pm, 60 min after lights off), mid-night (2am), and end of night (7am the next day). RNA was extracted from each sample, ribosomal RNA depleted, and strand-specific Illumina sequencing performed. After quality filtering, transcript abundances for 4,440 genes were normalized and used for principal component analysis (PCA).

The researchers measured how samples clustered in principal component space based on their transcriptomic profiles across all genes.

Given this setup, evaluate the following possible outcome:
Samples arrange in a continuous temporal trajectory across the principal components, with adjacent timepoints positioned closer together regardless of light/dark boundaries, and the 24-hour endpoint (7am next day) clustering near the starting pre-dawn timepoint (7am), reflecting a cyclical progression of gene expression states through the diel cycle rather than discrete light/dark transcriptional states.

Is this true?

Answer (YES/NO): NO